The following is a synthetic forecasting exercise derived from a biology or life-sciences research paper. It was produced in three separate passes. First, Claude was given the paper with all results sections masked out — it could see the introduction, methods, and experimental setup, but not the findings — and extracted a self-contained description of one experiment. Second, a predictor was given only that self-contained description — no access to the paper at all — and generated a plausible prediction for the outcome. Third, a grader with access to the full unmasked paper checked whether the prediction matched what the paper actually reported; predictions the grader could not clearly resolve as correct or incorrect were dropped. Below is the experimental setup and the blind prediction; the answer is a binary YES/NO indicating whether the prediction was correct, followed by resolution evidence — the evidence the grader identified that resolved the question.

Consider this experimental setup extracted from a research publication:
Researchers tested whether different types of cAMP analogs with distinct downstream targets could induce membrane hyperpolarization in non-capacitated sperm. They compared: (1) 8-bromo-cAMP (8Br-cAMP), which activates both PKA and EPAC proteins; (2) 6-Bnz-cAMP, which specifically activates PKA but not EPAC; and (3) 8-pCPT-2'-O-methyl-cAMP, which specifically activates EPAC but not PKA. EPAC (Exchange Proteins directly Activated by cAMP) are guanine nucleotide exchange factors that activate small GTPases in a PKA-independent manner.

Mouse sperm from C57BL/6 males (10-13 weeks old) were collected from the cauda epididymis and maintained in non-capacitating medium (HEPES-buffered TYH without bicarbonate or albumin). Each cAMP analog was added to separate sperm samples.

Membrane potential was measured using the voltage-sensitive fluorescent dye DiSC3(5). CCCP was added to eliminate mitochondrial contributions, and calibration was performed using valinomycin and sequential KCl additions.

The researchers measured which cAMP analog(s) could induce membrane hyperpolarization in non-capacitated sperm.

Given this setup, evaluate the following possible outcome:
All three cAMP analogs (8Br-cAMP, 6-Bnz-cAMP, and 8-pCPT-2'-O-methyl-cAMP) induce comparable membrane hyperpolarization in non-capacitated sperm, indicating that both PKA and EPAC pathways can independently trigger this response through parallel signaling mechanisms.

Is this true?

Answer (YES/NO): NO